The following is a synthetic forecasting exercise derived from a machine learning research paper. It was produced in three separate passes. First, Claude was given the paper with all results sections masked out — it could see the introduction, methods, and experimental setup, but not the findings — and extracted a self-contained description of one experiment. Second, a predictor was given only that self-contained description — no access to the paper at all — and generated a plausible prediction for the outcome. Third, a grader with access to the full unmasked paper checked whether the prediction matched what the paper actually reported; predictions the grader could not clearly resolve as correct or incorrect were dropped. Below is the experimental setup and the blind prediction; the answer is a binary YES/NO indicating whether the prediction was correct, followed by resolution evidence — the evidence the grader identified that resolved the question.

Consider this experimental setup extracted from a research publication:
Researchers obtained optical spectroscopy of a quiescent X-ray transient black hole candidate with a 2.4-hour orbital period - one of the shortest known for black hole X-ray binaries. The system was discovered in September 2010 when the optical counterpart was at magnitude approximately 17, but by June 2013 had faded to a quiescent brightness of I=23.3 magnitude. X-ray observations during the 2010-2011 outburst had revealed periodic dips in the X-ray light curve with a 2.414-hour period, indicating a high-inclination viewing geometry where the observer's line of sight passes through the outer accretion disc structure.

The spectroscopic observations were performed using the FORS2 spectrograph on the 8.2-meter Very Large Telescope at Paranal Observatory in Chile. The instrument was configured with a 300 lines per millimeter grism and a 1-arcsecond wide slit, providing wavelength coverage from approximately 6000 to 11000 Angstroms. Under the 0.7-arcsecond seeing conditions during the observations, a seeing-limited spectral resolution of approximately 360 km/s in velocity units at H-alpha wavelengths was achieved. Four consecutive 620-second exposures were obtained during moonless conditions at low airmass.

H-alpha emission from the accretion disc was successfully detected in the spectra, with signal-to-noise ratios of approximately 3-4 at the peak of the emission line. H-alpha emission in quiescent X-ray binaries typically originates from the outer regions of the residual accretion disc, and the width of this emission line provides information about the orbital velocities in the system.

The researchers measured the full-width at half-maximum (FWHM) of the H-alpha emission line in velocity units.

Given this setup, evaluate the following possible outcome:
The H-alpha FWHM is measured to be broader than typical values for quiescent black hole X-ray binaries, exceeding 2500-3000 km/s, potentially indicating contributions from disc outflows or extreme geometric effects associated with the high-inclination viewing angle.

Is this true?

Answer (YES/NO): YES